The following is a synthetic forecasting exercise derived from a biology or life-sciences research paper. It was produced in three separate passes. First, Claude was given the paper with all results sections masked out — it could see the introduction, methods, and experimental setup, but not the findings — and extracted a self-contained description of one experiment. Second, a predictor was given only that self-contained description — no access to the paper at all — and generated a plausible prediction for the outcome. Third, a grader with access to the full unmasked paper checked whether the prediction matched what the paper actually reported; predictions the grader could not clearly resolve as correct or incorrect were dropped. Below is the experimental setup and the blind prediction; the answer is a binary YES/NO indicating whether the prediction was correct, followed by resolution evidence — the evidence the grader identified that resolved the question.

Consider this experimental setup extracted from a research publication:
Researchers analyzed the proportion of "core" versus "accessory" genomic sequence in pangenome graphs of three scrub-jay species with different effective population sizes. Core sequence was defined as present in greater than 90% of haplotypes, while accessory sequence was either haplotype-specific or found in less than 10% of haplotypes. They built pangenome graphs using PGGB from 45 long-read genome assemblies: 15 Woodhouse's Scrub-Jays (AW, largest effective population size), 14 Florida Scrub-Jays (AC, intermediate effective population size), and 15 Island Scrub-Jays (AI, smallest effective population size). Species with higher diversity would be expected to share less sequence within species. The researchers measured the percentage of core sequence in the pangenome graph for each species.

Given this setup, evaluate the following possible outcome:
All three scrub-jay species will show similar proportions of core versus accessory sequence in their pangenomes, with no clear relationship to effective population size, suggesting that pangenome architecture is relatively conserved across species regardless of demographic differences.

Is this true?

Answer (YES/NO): NO